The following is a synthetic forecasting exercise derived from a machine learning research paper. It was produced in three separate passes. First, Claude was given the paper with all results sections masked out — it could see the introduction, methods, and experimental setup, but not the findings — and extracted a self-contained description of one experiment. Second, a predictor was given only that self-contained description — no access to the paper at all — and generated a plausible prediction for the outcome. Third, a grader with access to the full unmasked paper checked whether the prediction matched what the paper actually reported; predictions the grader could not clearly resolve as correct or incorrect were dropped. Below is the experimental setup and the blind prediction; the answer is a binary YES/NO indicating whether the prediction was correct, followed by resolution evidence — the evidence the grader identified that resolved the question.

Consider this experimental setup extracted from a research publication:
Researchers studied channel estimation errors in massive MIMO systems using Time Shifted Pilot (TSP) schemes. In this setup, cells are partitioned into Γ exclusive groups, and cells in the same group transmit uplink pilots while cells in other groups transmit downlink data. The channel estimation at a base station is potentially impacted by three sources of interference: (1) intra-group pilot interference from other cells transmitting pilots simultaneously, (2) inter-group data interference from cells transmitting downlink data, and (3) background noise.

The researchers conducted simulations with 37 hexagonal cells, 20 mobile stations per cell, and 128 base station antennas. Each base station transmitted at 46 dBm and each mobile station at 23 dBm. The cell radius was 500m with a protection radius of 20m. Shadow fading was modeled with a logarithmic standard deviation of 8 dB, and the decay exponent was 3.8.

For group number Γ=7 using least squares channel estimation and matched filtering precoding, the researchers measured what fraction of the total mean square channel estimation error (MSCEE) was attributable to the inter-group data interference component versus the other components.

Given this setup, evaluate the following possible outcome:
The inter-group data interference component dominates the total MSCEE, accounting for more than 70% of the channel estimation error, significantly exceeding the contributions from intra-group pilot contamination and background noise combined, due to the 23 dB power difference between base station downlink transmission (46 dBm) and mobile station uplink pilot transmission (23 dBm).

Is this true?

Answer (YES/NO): YES